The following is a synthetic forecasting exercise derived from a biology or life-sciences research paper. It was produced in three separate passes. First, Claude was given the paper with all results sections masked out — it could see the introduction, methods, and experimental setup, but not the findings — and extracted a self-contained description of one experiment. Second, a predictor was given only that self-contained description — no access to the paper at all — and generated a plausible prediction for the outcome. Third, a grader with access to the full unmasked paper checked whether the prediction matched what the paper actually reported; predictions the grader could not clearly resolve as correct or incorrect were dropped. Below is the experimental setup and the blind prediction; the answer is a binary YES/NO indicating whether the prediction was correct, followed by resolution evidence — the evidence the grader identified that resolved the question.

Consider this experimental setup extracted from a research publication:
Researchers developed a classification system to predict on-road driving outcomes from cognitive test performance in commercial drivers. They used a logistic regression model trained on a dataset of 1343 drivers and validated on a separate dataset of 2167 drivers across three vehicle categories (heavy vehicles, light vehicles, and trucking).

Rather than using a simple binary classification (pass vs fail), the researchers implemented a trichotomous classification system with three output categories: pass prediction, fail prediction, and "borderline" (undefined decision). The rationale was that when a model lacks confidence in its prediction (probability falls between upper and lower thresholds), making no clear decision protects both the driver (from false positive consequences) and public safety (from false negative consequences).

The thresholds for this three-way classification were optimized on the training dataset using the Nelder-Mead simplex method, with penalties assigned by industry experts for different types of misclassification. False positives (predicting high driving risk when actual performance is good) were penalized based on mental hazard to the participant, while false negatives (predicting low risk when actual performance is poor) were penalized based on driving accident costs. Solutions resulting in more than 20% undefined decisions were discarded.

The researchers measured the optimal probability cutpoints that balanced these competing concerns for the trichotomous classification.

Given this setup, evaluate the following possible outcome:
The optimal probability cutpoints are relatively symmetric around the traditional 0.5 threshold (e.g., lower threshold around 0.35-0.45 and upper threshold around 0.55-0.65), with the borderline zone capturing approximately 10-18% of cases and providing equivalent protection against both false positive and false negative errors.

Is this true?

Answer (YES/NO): NO